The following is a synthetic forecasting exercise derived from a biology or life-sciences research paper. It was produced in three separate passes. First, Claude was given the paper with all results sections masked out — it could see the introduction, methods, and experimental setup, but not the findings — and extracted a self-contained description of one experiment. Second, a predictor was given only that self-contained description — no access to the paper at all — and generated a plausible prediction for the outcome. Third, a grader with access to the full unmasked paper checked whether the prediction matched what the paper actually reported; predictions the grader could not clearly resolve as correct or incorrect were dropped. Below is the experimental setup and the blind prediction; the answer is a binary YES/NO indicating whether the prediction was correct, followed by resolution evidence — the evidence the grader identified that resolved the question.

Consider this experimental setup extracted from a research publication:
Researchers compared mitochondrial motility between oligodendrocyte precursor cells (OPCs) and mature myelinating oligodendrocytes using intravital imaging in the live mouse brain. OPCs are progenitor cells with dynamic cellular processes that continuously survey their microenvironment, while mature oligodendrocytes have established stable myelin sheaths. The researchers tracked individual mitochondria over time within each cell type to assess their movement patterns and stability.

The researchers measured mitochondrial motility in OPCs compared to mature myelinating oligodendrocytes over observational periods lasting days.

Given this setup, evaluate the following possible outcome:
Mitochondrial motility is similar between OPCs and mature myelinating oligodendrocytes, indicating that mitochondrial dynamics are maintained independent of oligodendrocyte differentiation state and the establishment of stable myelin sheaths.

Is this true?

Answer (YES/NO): NO